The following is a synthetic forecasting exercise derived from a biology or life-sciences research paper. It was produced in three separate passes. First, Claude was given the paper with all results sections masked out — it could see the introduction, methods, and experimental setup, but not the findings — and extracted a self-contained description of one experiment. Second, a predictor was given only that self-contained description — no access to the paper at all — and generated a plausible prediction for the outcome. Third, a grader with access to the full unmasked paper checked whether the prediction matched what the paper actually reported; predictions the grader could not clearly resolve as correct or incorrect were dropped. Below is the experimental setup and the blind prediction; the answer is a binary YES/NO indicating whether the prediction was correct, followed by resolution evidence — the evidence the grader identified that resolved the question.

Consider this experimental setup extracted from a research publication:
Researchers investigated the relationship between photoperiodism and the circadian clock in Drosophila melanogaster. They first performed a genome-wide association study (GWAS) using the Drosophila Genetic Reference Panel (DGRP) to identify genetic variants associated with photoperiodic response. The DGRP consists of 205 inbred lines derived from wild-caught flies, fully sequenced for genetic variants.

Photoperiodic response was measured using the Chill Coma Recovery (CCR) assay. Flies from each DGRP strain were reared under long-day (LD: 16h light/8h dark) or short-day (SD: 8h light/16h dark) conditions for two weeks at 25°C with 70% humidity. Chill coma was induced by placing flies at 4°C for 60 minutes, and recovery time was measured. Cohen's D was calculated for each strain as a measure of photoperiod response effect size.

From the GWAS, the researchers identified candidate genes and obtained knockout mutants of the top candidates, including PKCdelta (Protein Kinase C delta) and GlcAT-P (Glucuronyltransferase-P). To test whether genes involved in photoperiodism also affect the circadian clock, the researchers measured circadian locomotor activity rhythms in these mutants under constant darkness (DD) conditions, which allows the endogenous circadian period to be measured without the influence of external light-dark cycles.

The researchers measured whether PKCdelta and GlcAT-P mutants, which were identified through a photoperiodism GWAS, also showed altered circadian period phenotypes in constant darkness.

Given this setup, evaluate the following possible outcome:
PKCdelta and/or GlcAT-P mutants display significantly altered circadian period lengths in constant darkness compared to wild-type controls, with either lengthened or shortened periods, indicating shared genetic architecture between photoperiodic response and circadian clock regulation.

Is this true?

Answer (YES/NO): YES